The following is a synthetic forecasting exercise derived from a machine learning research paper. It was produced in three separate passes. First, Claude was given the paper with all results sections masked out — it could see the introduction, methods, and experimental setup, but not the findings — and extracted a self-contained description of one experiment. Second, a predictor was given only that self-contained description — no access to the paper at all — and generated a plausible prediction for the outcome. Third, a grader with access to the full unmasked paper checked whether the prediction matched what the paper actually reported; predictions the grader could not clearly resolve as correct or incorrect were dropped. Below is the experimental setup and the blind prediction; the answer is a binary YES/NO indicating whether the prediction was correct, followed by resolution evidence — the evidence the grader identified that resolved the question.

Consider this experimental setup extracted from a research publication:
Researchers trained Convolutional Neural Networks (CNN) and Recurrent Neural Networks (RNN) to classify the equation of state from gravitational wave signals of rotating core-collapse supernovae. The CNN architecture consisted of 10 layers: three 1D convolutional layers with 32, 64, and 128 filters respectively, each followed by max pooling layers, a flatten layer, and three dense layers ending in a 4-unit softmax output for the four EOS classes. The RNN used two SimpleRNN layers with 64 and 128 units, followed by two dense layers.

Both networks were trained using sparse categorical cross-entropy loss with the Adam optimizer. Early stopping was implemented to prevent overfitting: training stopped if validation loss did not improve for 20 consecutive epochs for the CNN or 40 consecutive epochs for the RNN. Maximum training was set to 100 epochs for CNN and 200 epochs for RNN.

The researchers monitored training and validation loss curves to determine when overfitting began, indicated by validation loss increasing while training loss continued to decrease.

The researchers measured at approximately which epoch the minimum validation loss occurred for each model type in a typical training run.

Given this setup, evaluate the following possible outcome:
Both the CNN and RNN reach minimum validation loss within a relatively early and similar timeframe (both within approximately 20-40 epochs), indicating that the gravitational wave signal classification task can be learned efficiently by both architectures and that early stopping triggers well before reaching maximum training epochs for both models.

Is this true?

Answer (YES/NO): NO